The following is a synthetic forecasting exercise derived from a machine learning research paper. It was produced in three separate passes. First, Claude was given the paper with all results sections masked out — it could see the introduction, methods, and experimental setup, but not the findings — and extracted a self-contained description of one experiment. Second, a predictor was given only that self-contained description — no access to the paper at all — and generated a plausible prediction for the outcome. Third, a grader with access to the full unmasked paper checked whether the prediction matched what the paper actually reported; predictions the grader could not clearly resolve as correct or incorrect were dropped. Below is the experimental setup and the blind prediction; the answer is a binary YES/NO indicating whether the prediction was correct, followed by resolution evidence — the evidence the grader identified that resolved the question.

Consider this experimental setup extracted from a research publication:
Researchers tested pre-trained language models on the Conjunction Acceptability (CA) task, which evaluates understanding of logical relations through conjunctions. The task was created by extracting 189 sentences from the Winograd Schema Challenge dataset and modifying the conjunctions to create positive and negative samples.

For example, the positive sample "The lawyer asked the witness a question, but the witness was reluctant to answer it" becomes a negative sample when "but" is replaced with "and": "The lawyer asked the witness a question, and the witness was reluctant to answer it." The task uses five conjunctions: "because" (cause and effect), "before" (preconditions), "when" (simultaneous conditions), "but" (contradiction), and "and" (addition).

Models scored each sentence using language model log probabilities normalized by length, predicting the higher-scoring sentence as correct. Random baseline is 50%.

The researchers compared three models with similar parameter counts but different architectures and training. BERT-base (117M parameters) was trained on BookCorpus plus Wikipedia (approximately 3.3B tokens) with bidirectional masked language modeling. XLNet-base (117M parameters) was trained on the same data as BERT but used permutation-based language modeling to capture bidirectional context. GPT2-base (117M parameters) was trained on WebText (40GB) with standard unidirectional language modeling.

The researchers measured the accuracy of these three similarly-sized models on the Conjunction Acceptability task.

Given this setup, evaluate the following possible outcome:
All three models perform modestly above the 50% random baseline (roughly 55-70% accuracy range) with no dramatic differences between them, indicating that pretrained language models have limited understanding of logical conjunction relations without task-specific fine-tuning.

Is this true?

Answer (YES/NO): NO